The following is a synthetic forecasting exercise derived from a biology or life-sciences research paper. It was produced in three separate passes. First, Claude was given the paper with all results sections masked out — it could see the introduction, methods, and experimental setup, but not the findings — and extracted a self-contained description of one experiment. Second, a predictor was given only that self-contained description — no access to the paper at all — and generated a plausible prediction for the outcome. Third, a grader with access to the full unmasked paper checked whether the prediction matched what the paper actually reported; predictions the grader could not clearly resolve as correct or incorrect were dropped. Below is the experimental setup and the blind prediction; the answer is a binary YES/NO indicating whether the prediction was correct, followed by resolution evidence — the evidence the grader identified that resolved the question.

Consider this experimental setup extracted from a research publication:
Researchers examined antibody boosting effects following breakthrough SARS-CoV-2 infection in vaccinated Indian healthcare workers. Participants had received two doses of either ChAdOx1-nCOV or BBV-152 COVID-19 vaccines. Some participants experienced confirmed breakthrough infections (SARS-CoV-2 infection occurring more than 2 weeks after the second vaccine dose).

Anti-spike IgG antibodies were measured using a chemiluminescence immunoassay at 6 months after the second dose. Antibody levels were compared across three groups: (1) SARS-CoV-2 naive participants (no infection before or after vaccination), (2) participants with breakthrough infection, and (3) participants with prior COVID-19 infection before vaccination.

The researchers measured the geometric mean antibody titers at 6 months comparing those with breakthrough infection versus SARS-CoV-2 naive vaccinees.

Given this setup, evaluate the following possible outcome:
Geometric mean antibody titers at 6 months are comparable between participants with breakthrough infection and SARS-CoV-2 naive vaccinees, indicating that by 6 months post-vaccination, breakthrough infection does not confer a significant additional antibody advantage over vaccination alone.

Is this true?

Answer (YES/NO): NO